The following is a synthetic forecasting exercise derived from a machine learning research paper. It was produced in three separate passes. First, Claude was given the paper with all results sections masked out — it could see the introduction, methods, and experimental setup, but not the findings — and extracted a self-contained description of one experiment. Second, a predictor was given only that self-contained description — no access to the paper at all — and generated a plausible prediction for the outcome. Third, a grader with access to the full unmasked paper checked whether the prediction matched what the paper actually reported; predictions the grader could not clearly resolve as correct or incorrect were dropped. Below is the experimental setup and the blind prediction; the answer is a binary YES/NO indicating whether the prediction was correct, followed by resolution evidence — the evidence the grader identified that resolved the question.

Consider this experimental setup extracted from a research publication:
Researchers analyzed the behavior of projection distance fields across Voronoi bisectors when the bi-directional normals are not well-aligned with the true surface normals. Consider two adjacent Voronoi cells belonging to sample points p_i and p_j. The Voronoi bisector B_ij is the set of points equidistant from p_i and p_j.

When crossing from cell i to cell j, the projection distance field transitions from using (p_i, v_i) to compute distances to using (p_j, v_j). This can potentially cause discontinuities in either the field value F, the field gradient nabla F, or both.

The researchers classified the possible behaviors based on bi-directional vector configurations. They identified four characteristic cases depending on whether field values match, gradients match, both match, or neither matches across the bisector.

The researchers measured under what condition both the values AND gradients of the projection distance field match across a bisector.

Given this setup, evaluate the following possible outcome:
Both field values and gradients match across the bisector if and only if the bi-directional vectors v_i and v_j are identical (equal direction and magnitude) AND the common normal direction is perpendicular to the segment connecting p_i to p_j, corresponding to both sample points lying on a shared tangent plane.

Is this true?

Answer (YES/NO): NO